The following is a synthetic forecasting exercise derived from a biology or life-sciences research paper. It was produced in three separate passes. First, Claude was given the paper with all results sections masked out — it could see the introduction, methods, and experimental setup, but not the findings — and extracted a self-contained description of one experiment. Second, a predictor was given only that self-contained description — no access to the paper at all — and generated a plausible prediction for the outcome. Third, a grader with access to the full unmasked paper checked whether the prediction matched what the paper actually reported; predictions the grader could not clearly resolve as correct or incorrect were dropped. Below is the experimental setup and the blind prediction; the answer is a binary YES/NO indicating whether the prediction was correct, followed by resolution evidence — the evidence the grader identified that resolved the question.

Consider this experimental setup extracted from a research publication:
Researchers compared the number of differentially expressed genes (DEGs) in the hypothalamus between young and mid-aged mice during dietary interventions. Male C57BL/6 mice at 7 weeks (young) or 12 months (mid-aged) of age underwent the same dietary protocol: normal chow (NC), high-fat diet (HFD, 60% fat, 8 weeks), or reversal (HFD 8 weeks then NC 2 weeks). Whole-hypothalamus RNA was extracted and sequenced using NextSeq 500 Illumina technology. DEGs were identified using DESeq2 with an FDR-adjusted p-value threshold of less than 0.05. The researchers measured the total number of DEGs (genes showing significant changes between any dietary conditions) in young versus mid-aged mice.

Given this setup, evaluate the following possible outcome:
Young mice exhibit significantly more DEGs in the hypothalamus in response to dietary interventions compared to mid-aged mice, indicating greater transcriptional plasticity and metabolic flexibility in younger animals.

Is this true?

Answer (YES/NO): NO